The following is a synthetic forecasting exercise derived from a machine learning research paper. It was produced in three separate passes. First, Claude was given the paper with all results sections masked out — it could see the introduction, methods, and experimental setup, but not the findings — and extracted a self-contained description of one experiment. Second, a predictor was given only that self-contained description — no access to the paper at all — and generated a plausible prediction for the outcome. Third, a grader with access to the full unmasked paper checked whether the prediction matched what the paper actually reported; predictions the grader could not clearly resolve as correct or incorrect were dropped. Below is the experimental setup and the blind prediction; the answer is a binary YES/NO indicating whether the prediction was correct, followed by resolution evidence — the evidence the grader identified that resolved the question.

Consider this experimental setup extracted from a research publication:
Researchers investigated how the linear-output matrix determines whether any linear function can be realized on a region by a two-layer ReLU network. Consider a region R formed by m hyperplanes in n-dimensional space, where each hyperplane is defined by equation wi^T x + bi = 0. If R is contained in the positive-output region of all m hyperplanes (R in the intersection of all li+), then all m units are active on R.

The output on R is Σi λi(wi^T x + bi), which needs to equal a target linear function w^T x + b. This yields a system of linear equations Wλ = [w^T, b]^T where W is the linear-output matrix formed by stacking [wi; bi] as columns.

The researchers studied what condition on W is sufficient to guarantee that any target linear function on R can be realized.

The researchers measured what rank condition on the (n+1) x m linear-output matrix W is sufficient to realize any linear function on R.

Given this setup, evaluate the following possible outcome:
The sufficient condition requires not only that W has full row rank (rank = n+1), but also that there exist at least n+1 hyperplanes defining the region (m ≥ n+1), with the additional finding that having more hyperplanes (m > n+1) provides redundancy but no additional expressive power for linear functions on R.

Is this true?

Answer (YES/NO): YES